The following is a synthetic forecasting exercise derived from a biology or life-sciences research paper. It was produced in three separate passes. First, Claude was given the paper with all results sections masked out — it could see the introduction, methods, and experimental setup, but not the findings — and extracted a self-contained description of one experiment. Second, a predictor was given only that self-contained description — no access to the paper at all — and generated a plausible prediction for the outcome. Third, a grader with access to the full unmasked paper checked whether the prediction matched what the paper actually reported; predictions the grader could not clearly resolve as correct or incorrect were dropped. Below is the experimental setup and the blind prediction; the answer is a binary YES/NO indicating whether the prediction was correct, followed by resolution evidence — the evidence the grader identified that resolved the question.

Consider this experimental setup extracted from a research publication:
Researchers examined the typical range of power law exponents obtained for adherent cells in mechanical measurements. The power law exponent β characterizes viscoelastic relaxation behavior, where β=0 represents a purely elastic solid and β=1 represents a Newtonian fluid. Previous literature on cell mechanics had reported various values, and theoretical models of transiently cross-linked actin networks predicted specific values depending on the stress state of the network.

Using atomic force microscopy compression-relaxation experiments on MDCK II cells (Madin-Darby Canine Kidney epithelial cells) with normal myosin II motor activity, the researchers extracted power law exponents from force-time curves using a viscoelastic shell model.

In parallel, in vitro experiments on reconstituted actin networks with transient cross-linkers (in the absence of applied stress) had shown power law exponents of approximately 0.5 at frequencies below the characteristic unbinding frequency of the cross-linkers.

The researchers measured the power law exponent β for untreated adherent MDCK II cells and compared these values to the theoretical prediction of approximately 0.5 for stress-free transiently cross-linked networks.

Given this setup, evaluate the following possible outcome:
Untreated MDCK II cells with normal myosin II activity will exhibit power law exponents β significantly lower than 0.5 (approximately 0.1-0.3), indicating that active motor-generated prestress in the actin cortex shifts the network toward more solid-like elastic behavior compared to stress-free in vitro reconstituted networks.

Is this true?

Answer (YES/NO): NO